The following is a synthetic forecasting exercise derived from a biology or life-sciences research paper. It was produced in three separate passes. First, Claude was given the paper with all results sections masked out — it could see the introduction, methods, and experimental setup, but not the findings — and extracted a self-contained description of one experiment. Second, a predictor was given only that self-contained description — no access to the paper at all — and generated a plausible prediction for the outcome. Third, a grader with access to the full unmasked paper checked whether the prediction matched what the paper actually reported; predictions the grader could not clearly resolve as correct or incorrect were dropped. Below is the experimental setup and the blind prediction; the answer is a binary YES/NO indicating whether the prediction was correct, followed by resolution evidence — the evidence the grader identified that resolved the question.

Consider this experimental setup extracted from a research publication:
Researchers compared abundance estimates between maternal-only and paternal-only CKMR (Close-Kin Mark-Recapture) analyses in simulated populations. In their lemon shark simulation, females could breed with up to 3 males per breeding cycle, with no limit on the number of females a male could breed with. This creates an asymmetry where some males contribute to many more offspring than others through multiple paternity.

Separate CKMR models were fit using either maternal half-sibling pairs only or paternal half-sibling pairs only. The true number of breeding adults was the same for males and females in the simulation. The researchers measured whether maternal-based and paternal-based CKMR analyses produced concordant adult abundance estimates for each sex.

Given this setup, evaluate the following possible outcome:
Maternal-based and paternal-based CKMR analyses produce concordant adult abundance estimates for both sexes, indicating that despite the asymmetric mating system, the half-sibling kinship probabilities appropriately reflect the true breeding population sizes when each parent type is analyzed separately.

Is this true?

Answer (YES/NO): YES